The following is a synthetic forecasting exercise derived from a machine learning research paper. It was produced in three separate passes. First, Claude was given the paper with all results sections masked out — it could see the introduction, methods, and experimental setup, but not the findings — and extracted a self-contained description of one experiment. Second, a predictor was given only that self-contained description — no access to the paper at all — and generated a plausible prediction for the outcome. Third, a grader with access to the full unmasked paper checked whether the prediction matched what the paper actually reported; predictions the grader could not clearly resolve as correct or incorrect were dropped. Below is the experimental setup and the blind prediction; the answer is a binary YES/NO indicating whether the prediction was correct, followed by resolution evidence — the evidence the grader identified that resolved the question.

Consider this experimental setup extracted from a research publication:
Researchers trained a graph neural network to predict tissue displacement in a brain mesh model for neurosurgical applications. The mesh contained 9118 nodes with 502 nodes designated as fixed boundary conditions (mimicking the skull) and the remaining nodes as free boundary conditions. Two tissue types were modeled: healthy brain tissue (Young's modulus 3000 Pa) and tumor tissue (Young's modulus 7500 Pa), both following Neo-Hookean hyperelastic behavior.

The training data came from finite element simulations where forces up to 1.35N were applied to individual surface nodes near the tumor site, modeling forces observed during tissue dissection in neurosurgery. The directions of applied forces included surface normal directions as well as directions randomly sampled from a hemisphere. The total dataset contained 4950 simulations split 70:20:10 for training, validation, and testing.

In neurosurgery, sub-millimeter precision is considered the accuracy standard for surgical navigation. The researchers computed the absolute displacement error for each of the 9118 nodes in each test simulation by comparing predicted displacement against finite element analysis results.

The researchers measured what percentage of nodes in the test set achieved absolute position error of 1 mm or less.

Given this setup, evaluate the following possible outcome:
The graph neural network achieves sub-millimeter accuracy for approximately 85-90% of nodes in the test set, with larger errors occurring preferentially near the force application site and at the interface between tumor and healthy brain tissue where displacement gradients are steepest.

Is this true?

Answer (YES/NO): NO